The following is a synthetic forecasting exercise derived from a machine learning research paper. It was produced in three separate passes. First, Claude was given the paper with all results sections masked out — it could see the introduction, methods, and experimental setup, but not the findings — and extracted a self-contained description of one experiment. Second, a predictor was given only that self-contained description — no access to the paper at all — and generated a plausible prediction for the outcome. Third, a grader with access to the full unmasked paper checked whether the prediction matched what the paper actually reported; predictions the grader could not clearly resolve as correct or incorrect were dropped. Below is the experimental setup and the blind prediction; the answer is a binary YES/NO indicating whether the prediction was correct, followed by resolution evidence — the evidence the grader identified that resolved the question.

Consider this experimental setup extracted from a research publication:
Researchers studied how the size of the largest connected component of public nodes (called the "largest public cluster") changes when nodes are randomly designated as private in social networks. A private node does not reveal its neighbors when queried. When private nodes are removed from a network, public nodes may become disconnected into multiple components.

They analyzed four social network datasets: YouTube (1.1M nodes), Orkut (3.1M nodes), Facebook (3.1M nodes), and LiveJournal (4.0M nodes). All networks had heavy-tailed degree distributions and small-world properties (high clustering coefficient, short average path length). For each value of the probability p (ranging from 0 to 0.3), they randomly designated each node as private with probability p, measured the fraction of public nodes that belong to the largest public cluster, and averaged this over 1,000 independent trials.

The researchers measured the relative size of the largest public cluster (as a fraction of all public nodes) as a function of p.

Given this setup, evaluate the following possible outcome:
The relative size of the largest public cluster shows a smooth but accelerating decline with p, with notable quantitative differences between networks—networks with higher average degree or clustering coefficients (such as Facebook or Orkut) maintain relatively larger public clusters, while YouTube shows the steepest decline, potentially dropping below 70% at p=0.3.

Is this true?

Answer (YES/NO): NO